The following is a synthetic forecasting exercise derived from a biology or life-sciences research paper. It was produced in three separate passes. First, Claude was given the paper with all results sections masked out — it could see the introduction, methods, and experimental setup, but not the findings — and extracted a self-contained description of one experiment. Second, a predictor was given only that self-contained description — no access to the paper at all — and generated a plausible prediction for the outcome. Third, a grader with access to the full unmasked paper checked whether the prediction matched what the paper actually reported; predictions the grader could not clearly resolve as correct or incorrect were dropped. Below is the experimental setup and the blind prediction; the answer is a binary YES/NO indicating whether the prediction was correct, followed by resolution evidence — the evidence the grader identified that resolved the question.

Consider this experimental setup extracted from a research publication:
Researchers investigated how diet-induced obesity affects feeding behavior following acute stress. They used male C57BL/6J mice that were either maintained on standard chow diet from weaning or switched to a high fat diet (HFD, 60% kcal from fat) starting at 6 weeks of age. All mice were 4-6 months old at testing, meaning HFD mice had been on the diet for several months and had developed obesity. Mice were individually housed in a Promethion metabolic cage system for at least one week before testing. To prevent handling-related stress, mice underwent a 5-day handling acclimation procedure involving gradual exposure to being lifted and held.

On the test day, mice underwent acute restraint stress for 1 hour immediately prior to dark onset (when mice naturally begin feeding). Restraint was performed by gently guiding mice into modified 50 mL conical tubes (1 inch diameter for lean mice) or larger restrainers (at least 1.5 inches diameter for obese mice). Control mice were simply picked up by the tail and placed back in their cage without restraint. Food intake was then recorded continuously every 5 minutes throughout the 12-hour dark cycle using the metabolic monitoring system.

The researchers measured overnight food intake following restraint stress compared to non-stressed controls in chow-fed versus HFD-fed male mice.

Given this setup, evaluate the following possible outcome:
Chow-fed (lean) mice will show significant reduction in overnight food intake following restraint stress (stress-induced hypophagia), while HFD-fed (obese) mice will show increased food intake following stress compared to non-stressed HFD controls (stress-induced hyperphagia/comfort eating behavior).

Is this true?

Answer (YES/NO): NO